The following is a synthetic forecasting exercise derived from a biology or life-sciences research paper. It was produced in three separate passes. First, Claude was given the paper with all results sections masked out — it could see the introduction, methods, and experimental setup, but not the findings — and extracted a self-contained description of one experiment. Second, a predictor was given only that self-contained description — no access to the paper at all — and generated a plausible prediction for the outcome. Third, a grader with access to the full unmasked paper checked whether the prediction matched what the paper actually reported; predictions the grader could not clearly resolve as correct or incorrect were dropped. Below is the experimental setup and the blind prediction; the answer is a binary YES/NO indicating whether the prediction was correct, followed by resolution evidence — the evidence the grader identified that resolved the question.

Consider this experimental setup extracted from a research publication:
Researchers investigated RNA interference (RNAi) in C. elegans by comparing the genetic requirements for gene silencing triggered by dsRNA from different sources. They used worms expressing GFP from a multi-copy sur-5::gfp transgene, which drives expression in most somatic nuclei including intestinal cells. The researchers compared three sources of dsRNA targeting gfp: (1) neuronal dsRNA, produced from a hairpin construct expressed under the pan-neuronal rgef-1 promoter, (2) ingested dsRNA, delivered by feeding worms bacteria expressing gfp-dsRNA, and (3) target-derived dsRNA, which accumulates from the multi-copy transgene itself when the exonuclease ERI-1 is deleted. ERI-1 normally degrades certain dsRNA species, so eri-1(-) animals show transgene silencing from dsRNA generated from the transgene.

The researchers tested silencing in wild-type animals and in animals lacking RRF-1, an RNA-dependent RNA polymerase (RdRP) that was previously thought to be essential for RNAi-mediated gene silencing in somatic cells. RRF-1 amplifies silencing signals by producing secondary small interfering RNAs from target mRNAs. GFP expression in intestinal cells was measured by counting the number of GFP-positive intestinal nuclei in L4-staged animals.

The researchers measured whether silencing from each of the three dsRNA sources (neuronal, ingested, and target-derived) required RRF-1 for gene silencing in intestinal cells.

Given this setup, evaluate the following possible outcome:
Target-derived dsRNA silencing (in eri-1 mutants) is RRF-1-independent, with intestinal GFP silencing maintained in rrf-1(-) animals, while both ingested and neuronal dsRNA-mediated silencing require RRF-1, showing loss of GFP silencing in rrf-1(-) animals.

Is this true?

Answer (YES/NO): NO